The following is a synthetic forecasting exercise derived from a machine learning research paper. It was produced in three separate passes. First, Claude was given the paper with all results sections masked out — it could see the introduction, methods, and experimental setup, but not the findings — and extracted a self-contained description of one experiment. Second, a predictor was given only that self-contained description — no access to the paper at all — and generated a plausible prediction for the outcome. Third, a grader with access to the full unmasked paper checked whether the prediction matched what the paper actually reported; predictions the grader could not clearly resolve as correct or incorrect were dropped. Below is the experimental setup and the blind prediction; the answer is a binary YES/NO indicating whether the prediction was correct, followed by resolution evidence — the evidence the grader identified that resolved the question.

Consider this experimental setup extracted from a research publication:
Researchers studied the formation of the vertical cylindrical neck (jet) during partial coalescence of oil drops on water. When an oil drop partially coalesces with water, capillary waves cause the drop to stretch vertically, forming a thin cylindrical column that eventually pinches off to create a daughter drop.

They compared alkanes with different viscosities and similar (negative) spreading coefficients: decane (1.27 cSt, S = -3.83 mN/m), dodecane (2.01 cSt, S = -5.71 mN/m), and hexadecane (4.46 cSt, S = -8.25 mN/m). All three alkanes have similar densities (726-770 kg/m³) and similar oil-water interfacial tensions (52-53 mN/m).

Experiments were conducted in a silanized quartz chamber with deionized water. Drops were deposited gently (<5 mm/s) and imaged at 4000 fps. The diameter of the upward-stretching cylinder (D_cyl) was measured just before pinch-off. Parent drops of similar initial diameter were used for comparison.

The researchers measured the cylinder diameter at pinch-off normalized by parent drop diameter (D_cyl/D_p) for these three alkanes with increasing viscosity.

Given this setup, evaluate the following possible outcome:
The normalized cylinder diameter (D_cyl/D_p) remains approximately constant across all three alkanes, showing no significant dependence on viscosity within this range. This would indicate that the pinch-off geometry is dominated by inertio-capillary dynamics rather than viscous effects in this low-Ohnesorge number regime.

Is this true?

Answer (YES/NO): YES